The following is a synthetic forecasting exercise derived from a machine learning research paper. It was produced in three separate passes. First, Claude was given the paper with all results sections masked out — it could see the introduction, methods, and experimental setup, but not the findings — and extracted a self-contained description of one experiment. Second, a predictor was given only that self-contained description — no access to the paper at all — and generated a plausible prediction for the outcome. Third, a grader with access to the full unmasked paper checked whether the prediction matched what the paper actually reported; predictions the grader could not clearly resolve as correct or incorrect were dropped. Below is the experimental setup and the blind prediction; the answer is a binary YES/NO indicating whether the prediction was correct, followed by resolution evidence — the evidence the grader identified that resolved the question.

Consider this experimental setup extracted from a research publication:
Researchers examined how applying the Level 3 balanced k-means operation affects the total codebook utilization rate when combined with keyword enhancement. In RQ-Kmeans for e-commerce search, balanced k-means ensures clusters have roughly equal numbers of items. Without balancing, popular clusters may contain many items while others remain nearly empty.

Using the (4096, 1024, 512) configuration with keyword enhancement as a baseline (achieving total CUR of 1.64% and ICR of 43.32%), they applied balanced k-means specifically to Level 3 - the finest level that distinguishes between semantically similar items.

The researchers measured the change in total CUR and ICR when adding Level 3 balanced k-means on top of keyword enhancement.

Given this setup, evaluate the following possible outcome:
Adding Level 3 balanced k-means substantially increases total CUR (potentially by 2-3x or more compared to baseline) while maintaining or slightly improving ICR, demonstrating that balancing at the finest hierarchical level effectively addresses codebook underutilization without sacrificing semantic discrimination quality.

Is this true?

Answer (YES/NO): NO